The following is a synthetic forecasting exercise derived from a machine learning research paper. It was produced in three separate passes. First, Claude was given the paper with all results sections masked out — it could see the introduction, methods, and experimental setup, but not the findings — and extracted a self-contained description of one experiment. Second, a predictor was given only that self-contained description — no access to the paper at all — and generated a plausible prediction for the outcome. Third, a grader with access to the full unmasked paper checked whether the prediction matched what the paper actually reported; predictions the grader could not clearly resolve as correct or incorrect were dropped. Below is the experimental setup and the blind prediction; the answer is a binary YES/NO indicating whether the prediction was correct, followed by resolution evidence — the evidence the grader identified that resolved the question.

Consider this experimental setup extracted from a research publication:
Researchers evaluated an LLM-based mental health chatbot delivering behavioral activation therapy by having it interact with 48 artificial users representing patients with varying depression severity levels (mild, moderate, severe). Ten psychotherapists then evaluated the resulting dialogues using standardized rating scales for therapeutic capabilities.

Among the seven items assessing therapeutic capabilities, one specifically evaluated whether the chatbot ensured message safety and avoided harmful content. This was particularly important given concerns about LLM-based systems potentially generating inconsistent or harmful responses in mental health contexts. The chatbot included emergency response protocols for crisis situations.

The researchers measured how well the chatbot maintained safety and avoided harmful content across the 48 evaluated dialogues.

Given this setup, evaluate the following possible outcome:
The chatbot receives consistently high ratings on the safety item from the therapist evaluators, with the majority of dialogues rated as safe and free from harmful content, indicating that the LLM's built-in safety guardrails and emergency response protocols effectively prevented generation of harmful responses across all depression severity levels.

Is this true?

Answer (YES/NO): YES